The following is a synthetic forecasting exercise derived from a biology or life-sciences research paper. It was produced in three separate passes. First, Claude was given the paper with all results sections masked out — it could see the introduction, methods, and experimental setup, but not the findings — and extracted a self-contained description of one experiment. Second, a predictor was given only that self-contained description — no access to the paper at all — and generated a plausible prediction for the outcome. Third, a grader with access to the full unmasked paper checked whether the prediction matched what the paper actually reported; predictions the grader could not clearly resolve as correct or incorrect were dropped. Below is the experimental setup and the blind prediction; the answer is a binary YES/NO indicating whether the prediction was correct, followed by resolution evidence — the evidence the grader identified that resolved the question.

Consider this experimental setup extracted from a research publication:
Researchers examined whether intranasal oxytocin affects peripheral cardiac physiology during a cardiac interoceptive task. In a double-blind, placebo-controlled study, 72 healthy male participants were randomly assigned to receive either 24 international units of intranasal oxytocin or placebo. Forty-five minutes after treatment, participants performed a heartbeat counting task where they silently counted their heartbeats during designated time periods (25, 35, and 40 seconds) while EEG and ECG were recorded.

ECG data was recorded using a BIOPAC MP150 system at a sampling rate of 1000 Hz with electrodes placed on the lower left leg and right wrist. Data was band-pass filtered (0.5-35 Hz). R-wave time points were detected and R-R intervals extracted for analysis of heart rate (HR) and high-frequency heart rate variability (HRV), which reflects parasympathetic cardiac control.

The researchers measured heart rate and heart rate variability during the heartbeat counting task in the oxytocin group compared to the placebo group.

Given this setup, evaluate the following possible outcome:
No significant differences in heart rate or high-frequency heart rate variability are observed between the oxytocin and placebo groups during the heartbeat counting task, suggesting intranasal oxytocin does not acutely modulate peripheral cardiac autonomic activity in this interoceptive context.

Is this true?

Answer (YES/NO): YES